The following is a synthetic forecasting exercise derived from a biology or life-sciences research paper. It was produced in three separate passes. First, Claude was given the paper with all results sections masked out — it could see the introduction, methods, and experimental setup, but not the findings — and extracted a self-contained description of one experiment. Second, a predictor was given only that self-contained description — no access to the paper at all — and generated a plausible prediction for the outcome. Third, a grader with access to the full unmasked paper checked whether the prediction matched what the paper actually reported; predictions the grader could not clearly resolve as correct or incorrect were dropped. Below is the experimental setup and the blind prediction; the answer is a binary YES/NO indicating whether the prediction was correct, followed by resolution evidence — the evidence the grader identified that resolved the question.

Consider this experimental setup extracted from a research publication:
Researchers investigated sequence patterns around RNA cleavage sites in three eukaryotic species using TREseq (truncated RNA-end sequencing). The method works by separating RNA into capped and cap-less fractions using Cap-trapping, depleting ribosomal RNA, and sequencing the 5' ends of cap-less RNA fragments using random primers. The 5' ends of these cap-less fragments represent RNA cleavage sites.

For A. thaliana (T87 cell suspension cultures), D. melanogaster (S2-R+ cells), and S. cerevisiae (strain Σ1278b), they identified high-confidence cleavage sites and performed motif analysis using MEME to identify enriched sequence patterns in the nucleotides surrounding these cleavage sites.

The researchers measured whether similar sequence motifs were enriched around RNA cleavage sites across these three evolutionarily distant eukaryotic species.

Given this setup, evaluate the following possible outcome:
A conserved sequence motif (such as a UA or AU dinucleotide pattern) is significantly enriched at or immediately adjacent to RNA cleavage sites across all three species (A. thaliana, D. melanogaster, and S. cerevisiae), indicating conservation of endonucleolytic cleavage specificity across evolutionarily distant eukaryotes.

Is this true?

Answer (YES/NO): NO